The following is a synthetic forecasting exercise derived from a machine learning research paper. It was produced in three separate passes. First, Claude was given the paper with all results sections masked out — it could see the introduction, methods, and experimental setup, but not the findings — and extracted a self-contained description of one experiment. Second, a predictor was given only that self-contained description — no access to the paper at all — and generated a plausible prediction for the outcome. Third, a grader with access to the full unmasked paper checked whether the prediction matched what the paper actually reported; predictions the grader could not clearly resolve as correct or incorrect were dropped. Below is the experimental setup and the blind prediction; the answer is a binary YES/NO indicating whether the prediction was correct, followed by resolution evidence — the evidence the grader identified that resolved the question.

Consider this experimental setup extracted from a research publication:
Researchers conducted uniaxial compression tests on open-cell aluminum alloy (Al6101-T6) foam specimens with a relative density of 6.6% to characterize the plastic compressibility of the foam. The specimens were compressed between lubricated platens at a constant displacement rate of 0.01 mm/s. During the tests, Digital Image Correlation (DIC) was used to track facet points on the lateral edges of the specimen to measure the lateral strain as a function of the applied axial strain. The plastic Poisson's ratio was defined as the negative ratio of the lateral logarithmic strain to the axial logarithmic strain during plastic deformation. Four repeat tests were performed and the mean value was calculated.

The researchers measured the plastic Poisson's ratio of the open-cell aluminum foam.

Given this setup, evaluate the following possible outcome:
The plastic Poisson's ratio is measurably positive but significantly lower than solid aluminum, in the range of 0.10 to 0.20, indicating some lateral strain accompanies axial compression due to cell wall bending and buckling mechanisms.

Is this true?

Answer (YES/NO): YES